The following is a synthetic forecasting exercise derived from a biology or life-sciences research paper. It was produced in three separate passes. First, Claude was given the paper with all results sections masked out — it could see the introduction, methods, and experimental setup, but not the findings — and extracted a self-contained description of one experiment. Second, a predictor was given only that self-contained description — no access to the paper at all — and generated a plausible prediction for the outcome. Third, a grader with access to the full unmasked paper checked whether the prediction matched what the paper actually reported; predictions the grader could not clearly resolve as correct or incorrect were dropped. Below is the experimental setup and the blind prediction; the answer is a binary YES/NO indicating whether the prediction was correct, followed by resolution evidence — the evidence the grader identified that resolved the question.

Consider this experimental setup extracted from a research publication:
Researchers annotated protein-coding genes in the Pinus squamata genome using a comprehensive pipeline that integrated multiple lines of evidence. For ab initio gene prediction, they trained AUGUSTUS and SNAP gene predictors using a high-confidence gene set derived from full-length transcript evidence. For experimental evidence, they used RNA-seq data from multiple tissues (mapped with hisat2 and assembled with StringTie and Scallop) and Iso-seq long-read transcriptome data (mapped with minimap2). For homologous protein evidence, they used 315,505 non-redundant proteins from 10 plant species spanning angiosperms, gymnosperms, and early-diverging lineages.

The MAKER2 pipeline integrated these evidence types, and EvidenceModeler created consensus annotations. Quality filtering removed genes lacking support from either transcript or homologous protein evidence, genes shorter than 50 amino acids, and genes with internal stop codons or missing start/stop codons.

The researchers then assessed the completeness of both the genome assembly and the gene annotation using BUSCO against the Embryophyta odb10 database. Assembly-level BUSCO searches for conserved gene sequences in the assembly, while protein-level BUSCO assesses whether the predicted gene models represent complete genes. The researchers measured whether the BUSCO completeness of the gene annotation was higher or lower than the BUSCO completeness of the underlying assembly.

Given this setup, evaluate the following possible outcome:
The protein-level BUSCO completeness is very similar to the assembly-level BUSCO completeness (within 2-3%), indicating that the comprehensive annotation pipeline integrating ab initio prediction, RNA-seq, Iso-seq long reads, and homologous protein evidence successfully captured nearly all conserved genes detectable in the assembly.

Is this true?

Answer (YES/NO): NO